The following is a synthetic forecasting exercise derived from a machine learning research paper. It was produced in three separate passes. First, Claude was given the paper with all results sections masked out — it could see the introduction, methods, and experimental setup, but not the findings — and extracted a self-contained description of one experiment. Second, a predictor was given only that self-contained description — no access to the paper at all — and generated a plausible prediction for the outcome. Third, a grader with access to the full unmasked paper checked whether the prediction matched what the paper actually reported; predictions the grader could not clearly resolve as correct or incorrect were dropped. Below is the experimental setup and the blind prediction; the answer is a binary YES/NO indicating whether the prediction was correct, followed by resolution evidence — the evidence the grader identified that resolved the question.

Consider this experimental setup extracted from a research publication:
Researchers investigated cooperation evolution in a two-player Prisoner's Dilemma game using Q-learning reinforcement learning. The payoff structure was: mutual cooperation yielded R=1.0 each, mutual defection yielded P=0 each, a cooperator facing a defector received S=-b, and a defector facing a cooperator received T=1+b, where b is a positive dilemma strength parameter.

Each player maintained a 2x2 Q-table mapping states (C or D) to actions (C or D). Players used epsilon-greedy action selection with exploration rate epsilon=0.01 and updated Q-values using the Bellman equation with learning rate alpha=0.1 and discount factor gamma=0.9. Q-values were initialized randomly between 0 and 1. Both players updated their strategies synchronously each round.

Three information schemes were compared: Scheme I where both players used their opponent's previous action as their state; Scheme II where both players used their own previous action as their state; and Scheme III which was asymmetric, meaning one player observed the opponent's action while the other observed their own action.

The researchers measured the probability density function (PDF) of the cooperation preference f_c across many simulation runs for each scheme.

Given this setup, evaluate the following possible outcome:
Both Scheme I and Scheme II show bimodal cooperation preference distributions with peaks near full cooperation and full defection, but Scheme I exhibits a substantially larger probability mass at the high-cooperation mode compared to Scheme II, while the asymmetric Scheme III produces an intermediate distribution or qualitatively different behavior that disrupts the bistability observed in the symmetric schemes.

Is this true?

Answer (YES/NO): NO